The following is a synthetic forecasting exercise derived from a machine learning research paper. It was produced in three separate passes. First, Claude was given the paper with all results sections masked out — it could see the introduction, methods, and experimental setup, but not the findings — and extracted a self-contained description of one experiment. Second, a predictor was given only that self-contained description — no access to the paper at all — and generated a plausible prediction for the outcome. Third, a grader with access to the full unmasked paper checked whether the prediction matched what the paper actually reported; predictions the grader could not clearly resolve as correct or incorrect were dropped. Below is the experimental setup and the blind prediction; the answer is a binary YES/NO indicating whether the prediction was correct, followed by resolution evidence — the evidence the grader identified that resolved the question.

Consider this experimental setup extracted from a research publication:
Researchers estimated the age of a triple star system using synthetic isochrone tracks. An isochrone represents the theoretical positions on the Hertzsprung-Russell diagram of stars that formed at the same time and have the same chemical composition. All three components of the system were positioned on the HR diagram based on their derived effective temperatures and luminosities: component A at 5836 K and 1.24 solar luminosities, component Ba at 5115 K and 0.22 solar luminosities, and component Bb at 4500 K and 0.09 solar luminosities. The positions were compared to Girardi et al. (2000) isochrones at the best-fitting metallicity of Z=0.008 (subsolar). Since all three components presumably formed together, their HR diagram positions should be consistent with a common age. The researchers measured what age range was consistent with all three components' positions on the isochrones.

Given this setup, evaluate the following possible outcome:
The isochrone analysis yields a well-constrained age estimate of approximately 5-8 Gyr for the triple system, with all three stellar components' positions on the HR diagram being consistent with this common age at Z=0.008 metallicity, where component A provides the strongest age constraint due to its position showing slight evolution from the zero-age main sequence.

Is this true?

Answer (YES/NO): NO